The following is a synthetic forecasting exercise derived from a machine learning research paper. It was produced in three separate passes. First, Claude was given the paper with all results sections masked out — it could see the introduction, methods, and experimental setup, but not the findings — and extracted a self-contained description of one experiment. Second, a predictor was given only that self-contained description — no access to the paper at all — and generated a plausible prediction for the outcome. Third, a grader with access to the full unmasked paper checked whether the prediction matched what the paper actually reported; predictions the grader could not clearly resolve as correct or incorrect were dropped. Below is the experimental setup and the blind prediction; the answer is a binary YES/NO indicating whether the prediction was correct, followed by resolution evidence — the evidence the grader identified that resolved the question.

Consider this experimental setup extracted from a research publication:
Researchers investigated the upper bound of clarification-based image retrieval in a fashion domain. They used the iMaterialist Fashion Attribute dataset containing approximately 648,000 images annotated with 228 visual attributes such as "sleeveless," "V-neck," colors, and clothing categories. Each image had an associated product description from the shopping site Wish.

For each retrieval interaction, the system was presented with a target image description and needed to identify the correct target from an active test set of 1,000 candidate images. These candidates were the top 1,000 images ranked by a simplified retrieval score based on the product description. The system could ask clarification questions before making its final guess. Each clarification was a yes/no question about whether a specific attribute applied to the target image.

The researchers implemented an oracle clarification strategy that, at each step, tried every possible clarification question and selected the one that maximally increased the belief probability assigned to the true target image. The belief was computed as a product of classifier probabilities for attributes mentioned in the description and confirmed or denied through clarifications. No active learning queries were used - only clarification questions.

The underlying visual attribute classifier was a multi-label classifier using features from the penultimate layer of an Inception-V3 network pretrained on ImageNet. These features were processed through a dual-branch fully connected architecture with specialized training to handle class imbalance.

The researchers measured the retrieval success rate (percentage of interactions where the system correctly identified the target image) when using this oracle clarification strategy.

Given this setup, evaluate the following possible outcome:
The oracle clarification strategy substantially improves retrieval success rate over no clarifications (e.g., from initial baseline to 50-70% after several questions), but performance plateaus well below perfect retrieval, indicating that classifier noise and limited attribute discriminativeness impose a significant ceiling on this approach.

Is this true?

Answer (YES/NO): NO